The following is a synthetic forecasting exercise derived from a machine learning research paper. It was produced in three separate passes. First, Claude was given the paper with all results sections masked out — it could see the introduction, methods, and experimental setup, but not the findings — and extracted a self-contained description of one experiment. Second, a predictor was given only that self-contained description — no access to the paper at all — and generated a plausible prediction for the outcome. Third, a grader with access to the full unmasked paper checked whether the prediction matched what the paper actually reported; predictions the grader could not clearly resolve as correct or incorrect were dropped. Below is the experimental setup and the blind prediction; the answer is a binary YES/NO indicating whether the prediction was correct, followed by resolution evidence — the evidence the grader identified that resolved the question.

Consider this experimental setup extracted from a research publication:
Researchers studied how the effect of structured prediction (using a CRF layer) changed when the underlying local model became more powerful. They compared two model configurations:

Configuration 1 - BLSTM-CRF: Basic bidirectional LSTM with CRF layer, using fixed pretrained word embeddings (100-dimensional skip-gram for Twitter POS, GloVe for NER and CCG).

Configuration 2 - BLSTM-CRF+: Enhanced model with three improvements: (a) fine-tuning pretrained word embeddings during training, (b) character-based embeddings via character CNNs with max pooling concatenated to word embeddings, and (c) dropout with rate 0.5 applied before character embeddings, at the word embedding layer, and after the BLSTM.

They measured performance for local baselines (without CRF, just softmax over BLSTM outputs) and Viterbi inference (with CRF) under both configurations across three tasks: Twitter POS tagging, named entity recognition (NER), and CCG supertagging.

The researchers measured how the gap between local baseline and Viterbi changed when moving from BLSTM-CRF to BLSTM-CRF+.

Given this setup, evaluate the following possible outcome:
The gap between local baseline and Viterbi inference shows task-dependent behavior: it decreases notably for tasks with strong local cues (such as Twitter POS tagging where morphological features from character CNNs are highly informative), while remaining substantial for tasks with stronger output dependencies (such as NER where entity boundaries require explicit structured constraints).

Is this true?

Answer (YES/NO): NO